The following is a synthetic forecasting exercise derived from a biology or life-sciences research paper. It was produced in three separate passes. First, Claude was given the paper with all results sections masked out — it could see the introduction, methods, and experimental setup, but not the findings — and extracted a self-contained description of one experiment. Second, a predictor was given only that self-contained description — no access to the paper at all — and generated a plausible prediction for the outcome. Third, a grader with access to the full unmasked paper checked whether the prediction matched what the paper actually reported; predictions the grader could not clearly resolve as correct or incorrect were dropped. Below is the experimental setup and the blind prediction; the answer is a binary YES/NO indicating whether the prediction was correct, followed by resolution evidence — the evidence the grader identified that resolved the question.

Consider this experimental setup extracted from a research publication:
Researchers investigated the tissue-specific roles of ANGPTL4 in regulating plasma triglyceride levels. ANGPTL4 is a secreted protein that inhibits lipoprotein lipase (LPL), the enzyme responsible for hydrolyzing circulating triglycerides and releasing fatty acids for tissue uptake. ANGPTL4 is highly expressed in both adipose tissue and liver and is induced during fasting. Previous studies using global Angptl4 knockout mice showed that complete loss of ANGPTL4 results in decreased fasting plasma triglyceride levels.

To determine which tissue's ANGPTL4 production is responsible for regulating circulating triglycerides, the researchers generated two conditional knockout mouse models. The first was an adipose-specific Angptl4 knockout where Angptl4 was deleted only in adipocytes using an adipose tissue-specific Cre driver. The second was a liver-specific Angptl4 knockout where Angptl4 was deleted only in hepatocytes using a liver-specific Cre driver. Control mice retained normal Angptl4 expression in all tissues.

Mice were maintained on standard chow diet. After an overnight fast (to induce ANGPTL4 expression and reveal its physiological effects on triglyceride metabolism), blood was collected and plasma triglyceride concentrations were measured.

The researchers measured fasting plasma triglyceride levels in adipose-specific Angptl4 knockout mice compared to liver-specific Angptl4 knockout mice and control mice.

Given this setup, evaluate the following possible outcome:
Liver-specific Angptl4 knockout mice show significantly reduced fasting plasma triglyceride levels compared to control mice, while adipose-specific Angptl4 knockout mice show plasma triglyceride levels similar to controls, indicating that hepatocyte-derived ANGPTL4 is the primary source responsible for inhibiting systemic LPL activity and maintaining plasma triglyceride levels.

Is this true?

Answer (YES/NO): NO